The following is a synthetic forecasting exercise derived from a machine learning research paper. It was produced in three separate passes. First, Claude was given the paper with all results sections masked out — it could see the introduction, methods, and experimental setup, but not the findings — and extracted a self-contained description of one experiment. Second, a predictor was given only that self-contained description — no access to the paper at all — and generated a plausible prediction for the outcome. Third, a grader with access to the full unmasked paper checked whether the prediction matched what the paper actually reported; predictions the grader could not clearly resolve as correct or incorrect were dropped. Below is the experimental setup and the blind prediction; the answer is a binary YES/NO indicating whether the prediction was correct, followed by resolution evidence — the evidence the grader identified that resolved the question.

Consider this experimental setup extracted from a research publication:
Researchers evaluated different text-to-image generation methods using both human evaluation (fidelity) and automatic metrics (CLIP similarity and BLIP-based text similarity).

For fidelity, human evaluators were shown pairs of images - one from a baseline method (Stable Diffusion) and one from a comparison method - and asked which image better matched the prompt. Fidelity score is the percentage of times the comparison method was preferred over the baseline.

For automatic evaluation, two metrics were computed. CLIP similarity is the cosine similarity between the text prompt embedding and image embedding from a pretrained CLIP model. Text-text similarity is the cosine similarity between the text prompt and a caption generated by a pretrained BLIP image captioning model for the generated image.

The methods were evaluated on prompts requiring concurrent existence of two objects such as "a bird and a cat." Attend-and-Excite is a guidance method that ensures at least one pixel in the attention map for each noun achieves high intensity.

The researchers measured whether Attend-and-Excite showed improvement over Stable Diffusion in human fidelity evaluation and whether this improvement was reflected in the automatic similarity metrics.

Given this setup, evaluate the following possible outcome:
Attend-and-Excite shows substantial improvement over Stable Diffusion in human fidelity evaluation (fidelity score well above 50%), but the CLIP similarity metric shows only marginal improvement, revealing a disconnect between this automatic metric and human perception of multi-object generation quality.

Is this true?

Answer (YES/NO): NO